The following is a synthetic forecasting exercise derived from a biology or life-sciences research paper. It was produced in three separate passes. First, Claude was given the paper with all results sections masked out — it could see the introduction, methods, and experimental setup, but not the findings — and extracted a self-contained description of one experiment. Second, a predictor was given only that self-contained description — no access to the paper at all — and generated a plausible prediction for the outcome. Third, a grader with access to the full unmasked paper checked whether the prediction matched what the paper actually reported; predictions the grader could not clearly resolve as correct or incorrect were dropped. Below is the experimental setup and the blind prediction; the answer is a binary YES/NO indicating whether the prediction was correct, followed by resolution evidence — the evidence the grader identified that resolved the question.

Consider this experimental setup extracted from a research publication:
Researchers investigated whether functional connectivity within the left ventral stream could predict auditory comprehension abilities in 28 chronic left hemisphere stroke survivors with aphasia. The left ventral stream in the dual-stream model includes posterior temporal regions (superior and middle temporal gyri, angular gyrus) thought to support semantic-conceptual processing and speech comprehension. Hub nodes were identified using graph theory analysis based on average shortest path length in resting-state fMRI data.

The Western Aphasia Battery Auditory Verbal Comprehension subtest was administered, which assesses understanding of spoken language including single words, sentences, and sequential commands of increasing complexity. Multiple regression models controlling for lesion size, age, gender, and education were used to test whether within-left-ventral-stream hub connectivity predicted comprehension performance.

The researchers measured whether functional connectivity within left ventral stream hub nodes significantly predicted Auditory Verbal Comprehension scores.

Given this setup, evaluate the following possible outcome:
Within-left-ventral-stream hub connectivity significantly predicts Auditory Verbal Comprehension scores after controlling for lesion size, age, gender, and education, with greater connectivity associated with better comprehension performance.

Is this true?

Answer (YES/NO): NO